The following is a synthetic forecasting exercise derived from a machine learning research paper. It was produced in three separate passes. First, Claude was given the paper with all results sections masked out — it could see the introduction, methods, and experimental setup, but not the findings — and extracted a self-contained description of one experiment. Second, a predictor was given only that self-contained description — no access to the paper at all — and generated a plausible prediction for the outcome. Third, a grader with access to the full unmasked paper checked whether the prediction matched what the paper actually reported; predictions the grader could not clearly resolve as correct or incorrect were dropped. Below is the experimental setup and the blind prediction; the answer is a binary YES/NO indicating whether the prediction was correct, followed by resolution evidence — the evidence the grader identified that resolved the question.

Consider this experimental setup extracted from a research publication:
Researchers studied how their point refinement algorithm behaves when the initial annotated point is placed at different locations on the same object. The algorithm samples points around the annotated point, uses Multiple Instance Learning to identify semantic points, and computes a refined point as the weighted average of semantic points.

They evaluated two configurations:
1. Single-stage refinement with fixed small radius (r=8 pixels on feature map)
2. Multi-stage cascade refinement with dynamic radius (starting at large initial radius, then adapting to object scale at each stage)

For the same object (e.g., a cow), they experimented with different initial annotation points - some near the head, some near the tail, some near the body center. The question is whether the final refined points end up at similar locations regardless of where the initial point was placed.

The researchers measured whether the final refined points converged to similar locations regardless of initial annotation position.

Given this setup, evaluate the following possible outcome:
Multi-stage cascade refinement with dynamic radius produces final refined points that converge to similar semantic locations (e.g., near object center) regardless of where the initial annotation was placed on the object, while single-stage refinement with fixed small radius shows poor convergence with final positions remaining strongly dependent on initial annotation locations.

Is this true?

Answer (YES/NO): YES